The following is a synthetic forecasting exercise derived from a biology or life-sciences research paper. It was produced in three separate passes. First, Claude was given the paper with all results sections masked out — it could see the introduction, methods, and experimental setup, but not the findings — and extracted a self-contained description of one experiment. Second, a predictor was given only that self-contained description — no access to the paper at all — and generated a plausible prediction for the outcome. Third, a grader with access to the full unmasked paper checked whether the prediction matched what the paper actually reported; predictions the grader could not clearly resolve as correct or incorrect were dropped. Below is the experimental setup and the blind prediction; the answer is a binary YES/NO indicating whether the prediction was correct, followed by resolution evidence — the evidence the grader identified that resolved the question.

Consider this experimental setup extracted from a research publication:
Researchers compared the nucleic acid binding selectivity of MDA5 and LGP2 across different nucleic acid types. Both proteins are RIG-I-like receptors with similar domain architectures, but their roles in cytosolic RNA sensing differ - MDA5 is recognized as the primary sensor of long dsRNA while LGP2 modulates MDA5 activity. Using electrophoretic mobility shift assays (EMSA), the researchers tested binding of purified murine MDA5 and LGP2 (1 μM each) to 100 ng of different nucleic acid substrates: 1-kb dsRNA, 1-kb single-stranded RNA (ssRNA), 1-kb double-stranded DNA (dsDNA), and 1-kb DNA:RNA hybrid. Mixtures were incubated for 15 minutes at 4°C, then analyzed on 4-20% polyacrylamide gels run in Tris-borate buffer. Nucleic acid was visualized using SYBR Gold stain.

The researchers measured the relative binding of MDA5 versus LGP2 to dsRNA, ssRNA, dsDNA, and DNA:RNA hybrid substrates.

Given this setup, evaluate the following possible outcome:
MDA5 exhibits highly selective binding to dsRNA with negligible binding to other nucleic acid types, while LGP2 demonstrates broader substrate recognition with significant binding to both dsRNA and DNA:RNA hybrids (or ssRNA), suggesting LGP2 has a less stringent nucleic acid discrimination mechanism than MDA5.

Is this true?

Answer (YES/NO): NO